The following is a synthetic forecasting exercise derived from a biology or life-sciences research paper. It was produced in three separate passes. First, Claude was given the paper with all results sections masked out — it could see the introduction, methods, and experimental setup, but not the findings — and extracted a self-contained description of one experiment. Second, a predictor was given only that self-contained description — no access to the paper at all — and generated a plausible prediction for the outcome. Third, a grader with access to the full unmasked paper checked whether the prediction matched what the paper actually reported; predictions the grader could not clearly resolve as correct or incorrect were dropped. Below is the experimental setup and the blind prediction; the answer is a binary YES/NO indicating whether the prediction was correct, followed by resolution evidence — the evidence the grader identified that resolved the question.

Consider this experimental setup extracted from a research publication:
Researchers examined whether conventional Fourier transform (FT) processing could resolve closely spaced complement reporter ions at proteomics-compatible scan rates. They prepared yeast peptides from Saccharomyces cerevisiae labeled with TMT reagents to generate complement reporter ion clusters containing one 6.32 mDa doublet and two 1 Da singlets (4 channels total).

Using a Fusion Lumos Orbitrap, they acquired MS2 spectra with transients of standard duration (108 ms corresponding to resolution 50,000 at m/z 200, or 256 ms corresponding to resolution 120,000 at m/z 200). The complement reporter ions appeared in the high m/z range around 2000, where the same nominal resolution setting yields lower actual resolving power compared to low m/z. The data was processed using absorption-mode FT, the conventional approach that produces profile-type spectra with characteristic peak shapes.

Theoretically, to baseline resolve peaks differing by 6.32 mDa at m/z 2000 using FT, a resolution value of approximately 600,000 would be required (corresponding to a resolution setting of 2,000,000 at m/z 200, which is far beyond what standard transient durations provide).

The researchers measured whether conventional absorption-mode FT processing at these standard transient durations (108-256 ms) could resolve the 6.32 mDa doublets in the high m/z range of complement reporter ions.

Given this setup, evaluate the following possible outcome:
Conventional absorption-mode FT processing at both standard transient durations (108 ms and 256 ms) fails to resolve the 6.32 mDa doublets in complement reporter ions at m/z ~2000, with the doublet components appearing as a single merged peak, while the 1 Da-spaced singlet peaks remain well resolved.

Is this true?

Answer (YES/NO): YES